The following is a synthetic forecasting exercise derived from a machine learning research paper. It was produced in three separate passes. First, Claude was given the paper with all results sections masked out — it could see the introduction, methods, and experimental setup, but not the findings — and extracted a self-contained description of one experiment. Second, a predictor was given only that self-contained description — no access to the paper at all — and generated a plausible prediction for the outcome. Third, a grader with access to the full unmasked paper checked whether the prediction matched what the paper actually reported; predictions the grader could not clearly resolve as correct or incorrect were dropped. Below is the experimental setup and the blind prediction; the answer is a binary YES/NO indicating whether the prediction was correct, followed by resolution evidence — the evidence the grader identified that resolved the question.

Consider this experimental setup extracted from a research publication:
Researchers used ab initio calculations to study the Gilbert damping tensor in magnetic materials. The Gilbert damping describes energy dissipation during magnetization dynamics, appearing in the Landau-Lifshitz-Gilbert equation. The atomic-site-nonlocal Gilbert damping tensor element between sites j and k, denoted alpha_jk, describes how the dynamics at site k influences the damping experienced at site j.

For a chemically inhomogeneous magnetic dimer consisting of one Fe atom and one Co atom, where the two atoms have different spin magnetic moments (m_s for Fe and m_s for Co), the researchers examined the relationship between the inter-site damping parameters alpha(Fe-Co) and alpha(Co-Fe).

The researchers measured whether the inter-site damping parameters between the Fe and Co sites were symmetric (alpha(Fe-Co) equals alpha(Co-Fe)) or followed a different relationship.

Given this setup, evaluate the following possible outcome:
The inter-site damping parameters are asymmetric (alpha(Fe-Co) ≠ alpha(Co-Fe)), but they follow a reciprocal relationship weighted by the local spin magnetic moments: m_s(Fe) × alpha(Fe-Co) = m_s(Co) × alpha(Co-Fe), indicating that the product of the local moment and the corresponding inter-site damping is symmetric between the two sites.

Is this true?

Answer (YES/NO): YES